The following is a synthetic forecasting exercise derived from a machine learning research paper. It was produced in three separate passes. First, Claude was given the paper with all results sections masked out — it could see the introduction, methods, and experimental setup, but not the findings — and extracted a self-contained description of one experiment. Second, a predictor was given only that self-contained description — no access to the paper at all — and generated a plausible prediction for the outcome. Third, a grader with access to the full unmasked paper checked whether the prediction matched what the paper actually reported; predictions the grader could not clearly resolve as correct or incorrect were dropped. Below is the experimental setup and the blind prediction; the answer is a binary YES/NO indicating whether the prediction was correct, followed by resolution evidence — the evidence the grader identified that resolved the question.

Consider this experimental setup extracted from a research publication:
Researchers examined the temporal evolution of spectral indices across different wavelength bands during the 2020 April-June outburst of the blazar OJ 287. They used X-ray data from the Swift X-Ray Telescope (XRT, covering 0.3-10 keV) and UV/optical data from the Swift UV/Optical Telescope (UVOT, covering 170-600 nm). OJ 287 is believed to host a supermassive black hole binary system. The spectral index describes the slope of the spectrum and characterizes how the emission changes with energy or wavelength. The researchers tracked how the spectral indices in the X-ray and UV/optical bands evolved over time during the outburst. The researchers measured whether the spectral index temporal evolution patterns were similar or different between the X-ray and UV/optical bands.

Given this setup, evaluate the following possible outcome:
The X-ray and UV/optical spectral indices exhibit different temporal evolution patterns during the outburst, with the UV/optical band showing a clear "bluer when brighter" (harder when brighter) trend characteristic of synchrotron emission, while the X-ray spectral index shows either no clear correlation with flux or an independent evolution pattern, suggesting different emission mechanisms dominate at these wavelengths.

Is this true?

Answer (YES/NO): YES